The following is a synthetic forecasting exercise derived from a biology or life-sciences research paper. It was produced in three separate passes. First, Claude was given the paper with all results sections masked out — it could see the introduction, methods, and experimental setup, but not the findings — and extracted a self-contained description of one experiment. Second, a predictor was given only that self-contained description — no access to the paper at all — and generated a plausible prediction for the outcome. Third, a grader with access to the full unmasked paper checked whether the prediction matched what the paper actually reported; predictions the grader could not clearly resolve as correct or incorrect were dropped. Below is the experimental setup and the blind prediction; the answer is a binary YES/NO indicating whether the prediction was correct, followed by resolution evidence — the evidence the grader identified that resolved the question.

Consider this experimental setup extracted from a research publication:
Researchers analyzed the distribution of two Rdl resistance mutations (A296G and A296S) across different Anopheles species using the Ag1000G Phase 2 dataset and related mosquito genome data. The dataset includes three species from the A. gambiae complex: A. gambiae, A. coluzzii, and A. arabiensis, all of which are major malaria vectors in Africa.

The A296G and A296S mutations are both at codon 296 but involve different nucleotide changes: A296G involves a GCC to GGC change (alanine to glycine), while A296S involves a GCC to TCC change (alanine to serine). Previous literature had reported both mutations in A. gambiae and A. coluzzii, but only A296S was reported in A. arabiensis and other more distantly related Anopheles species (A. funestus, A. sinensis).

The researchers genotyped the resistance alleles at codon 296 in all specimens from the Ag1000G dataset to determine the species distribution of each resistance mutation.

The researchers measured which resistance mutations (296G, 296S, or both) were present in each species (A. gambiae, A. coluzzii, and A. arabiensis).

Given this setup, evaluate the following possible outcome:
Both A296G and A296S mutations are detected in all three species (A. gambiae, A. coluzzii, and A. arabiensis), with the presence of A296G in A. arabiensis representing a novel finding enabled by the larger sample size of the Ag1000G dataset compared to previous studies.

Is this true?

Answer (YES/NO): NO